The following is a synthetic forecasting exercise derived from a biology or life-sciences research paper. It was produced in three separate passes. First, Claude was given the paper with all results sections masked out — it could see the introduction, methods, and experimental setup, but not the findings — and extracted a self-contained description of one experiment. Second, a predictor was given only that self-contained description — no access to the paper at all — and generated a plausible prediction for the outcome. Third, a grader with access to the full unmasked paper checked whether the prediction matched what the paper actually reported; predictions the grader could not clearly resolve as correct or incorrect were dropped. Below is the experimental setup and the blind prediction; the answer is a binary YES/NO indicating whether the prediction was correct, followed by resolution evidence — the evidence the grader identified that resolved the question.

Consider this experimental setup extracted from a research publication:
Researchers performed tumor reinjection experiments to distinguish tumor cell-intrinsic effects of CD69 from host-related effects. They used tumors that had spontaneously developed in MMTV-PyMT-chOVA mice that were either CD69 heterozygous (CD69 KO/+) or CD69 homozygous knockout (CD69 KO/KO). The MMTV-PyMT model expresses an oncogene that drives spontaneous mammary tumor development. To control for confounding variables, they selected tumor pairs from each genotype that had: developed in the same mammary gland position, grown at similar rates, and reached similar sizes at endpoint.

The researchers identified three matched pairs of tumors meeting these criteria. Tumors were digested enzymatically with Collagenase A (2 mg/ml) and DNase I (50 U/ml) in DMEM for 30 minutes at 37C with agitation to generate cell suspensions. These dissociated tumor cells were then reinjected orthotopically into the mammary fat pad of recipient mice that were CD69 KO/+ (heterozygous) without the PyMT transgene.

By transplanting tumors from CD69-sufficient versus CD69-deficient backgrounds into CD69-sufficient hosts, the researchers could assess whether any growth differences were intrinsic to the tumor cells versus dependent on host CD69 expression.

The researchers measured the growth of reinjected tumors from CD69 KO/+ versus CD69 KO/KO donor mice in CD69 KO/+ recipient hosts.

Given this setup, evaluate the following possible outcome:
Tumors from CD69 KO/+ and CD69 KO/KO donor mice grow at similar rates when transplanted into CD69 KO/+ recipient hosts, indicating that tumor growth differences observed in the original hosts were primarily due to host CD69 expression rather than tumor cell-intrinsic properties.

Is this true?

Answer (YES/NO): NO